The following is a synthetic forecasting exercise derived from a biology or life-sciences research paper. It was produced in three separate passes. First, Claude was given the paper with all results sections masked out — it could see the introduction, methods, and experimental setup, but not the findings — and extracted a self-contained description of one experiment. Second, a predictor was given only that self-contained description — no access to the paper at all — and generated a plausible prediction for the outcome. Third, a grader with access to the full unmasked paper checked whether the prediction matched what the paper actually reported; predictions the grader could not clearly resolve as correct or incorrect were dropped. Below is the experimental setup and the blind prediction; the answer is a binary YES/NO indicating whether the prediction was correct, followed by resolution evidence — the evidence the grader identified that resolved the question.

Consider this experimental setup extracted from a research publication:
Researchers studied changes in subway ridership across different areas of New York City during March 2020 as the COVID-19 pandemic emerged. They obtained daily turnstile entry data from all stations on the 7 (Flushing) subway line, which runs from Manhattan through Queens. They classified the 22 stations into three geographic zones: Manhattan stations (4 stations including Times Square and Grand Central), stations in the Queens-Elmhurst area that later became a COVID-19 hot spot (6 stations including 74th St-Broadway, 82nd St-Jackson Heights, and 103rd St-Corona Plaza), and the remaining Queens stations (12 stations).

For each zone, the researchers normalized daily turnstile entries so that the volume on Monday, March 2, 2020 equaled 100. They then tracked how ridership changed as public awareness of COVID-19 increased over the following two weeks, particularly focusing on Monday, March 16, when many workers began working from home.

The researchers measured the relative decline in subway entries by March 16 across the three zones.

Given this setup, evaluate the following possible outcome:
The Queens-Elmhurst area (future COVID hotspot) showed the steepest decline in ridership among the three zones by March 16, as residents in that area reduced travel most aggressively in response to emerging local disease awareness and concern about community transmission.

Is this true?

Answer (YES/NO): NO